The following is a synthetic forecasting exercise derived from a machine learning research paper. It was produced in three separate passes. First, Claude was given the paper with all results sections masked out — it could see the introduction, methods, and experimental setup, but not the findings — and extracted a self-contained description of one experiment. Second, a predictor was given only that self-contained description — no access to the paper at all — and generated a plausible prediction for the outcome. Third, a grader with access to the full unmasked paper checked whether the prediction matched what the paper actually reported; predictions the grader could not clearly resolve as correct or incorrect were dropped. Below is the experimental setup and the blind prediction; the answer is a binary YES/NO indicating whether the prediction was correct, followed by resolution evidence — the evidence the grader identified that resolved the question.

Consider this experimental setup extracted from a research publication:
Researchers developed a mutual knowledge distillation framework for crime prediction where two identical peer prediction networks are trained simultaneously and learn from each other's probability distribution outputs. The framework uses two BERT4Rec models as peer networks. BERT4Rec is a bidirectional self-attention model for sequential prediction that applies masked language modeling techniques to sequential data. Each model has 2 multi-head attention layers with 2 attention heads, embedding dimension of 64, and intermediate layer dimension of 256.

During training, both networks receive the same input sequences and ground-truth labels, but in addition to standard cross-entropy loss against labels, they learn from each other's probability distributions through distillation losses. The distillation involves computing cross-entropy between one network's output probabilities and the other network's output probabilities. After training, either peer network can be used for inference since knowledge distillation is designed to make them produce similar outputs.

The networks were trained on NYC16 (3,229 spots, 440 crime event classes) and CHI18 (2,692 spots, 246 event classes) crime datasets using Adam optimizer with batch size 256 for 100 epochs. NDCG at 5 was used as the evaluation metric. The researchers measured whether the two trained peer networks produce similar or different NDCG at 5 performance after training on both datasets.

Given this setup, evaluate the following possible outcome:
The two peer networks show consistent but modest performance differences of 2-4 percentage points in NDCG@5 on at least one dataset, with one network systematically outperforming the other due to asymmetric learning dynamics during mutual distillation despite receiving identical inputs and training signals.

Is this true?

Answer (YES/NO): NO